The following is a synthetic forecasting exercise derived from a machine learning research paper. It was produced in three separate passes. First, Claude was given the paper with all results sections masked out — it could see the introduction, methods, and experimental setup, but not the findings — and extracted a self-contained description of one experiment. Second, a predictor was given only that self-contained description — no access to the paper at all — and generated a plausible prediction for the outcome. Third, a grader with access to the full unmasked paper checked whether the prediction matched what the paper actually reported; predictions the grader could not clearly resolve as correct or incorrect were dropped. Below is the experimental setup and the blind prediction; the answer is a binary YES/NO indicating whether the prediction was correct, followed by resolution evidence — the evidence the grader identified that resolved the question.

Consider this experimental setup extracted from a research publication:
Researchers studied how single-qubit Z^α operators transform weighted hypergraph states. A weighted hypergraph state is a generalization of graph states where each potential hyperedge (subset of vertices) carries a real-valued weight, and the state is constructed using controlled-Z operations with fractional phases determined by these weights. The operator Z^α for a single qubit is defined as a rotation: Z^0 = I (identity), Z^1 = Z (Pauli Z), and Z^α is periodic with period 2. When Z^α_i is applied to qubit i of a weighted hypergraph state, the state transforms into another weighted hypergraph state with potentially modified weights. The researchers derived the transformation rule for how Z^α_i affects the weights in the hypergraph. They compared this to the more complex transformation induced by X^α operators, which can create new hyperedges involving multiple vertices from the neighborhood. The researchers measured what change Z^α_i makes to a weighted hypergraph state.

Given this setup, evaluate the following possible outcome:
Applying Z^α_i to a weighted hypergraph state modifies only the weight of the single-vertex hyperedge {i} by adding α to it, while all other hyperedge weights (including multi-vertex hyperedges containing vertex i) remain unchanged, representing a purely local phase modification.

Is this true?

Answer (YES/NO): YES